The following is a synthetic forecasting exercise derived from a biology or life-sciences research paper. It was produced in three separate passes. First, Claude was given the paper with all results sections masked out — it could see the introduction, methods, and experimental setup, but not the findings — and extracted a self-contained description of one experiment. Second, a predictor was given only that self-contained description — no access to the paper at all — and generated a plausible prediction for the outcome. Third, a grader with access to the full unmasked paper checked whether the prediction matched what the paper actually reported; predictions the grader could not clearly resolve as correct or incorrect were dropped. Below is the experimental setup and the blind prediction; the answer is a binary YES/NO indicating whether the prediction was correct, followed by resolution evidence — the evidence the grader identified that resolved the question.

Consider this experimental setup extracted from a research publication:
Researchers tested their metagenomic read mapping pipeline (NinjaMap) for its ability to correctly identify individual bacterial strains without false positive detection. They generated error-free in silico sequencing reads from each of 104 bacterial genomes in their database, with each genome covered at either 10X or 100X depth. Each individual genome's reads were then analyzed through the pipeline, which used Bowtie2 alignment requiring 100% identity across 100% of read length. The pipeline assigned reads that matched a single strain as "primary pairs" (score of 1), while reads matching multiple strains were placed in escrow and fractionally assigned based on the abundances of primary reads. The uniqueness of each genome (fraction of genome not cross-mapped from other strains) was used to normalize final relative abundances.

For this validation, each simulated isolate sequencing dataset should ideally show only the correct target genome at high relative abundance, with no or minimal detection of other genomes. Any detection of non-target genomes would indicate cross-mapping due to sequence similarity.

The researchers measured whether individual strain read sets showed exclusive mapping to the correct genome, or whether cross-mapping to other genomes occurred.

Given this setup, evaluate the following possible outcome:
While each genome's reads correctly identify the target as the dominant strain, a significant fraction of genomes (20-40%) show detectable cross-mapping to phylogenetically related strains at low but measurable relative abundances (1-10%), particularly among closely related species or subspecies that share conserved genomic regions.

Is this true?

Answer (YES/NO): NO